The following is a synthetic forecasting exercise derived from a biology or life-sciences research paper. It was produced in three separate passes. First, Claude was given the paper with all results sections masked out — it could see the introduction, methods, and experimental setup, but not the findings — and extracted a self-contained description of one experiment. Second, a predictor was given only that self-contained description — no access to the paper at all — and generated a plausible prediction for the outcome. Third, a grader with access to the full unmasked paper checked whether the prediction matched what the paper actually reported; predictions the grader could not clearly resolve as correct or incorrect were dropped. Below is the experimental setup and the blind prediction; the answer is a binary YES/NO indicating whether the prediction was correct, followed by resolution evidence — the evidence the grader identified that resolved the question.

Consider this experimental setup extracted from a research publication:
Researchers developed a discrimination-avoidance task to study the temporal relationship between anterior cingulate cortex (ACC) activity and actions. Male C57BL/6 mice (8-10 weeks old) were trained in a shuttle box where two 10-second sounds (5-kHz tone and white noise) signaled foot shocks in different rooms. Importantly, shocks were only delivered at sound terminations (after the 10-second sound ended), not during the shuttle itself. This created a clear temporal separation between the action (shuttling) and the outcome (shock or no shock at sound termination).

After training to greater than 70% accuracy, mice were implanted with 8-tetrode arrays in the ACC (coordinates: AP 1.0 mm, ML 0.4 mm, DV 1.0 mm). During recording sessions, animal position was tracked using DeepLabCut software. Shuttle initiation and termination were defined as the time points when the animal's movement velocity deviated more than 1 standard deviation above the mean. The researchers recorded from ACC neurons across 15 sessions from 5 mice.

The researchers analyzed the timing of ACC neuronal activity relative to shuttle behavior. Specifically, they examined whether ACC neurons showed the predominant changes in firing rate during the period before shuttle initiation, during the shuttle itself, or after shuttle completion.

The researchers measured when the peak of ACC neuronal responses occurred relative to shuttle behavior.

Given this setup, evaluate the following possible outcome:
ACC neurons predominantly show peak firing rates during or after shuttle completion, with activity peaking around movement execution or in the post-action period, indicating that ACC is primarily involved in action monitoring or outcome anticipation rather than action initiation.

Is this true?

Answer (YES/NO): YES